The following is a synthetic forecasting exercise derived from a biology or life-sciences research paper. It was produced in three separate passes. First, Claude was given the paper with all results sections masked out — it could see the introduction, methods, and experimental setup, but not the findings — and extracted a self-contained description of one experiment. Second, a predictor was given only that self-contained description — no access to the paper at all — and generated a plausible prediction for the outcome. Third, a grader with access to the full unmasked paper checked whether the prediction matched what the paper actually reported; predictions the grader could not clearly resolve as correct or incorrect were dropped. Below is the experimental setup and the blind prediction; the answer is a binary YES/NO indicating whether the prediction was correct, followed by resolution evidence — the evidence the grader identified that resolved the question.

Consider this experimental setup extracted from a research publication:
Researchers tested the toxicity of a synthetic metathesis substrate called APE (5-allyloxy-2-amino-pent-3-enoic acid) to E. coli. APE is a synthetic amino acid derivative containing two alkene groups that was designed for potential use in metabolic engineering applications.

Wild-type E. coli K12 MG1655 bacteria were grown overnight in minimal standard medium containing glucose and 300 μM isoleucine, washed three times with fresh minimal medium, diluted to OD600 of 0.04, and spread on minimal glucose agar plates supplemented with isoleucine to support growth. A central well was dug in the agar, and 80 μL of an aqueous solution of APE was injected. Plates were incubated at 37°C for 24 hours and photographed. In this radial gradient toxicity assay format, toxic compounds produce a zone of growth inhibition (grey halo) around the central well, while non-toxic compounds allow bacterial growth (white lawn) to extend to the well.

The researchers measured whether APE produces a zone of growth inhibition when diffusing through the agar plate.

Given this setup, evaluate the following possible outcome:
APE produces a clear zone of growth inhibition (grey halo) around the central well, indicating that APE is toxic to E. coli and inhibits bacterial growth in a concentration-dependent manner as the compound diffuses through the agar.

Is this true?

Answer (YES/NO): NO